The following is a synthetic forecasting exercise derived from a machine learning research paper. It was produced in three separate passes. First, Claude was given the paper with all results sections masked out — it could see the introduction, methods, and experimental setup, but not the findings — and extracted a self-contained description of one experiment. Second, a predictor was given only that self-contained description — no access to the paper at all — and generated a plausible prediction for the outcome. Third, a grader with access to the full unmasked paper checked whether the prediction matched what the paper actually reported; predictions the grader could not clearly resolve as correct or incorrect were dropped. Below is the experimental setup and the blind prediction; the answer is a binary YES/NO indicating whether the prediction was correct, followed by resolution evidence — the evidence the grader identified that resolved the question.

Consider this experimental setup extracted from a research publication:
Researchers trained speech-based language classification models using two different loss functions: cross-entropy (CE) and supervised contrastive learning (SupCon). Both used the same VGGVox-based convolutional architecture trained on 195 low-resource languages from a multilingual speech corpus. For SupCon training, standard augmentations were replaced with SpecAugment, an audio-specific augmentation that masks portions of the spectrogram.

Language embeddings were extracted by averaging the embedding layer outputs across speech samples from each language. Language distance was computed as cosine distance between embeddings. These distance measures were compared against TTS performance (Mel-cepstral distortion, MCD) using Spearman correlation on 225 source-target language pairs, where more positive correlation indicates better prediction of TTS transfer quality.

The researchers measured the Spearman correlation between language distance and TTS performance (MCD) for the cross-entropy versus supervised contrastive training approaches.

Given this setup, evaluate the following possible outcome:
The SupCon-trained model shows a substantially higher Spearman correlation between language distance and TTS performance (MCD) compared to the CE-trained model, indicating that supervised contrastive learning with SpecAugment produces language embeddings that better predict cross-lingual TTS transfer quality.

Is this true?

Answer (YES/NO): NO